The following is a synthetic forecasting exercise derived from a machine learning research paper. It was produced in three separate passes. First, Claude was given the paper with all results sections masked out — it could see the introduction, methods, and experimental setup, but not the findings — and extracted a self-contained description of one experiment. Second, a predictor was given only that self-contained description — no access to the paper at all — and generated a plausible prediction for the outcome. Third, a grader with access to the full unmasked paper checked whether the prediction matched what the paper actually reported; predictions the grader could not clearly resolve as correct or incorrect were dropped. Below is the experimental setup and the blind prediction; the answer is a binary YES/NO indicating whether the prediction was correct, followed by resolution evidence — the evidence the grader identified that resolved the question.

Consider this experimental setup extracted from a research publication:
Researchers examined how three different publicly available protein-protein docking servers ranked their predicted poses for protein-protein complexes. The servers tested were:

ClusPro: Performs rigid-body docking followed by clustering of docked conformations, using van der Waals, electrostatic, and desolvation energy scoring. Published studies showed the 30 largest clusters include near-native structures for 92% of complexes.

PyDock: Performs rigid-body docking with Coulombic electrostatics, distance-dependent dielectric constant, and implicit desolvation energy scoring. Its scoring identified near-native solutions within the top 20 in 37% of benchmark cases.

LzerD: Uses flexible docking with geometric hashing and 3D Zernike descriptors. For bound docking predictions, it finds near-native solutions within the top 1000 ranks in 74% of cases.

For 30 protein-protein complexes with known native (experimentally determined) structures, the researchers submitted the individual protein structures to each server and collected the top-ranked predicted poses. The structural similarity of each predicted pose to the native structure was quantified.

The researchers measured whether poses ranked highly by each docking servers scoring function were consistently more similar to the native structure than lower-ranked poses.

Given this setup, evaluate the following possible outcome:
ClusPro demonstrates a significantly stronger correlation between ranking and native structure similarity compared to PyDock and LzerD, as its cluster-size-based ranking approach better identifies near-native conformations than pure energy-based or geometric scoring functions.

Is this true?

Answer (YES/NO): NO